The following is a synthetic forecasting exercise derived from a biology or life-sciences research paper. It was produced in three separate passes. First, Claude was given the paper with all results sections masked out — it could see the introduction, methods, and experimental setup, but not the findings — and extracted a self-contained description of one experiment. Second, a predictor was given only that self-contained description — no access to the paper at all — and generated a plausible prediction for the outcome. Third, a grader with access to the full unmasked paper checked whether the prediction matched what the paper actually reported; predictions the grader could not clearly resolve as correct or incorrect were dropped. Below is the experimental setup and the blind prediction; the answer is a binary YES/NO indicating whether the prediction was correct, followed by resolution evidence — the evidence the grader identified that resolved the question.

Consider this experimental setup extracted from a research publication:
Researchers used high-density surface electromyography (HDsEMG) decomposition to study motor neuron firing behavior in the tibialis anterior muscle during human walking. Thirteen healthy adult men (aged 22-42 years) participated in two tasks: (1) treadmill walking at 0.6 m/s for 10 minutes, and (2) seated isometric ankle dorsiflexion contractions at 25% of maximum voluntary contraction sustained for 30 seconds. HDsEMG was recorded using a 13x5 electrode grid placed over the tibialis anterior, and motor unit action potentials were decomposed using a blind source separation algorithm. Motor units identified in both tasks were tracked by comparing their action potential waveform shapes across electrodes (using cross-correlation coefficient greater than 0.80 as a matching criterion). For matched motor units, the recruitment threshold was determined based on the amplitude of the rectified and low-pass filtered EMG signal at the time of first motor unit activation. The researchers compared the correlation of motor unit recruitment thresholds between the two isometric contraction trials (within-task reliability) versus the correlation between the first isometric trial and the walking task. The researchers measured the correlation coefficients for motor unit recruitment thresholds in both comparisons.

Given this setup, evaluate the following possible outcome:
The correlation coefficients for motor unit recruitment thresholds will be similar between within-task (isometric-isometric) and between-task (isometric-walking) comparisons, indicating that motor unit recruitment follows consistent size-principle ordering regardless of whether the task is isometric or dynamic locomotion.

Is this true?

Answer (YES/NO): NO